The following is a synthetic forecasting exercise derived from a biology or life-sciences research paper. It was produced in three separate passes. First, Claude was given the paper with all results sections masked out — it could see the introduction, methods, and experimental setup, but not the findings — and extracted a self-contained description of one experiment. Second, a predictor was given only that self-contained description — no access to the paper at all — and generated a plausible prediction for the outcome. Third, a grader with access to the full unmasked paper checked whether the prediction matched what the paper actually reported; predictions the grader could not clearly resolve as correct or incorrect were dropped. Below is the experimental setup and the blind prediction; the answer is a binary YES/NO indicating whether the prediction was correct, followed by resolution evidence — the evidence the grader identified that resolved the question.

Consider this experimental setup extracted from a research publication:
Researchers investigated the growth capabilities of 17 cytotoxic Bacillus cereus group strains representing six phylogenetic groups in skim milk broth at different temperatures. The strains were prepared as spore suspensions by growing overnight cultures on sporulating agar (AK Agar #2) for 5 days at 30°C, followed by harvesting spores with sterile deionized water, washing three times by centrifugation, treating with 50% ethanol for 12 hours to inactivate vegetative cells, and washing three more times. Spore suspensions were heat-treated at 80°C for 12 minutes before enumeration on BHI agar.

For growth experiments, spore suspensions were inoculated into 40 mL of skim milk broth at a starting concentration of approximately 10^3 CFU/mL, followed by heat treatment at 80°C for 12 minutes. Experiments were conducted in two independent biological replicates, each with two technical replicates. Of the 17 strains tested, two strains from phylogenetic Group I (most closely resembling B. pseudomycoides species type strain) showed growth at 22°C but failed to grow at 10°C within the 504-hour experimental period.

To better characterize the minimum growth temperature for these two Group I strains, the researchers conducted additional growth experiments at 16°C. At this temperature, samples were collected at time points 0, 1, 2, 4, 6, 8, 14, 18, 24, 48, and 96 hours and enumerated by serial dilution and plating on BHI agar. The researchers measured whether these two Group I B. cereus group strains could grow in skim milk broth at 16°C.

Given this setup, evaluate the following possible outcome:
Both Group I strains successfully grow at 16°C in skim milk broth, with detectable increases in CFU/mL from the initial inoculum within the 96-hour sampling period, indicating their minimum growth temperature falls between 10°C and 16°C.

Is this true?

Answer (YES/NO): YES